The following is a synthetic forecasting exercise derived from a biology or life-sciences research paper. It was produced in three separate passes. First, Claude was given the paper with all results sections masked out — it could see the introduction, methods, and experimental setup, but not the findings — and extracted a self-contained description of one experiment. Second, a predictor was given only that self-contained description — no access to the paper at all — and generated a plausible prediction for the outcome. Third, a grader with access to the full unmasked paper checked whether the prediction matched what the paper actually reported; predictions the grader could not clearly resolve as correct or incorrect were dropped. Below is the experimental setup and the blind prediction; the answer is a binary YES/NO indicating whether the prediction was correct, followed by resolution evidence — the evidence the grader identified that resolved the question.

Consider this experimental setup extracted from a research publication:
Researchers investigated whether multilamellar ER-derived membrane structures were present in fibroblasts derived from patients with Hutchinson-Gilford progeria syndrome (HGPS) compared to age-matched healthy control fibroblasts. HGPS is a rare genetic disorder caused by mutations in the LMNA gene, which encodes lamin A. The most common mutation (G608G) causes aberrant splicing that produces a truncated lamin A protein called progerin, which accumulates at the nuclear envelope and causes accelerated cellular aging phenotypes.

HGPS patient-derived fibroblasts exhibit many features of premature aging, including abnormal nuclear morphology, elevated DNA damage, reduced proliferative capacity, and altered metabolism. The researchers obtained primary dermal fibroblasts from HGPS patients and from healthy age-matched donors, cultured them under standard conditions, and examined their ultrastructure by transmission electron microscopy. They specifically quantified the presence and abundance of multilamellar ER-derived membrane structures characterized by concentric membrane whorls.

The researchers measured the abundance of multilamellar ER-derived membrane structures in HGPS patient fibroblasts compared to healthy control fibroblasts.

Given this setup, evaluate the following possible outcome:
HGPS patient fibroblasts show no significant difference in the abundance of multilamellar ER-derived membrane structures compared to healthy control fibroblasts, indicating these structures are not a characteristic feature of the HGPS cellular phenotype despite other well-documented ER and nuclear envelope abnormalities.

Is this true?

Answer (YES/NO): NO